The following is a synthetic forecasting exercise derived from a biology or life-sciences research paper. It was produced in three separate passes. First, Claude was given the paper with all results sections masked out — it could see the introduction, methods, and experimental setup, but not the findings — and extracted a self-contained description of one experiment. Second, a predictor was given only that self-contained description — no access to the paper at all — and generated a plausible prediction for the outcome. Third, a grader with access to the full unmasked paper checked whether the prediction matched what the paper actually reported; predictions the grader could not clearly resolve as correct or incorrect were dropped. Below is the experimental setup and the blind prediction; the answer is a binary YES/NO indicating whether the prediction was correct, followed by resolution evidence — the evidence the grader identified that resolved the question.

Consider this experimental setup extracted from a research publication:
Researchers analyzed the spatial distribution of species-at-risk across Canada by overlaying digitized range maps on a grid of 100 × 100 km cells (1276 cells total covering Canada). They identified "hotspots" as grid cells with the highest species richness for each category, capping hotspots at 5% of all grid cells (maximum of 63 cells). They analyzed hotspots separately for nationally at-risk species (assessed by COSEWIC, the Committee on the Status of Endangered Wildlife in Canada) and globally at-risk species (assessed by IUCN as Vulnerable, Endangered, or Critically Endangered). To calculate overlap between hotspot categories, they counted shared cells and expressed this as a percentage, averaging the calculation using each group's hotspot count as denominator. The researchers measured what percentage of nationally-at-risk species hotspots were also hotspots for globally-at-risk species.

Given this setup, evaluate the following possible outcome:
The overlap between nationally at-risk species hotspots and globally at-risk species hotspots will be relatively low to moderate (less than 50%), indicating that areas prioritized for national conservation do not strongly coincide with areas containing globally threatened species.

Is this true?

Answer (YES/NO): NO